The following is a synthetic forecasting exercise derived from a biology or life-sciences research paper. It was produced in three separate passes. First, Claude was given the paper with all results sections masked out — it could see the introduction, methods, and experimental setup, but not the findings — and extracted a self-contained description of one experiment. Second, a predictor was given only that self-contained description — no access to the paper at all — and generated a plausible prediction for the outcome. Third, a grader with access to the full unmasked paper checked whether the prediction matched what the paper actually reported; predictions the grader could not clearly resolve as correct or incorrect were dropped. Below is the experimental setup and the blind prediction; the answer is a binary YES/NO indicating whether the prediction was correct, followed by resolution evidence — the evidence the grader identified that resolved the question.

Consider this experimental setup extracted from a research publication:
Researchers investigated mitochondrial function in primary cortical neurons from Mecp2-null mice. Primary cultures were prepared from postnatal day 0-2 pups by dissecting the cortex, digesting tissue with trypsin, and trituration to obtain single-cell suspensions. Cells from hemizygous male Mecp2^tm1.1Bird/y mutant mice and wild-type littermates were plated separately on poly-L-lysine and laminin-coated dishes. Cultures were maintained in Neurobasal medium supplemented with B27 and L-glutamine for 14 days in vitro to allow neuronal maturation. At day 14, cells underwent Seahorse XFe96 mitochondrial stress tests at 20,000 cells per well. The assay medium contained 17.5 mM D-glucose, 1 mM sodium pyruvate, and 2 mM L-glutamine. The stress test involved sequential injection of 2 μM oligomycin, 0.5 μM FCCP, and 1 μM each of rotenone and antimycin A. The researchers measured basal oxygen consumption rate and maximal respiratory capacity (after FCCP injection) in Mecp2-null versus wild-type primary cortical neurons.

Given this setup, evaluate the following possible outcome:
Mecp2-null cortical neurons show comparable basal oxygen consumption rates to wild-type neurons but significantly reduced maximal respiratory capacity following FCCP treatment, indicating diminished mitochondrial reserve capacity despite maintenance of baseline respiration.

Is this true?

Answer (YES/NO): NO